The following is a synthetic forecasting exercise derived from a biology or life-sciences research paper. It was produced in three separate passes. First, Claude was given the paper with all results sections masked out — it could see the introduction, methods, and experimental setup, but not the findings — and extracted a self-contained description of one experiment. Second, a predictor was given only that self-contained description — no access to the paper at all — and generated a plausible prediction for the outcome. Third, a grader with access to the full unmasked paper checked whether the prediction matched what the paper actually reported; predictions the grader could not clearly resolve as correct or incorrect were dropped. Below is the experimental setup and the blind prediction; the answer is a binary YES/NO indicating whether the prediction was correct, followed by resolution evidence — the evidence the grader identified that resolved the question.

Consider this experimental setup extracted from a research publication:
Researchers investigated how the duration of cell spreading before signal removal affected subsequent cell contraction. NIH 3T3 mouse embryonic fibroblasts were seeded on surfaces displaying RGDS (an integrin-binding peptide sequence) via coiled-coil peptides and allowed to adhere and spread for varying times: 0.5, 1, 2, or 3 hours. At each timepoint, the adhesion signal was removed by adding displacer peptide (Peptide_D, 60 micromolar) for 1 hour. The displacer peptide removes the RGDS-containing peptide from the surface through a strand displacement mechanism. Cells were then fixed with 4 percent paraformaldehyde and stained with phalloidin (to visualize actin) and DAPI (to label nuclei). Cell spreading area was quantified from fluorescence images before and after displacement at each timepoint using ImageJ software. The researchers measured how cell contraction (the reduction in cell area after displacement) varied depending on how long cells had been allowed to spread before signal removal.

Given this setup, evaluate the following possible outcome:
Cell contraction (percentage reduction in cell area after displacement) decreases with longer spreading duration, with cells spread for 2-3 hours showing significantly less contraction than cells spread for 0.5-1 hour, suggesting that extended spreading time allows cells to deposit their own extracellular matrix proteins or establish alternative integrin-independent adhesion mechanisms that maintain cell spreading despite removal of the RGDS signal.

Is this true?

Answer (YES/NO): NO